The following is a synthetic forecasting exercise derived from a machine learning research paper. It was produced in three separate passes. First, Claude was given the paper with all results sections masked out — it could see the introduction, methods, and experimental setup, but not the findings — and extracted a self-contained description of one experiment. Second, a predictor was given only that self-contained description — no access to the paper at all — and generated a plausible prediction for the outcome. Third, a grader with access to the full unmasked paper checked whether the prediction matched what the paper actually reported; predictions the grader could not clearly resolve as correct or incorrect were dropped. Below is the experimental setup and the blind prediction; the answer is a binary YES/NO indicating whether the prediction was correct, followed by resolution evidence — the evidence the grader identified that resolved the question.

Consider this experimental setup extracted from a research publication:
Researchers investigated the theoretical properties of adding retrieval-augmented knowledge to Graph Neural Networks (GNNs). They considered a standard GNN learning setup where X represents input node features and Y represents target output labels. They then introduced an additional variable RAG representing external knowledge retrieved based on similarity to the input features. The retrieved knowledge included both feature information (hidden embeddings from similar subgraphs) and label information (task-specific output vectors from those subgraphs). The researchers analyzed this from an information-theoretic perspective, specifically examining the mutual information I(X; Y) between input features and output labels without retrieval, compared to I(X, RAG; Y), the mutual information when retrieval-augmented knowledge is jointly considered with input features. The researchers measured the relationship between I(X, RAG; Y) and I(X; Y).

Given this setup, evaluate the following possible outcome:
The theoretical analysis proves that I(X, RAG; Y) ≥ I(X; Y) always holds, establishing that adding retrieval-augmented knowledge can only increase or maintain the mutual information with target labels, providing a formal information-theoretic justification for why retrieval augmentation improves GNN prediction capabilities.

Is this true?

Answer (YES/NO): YES